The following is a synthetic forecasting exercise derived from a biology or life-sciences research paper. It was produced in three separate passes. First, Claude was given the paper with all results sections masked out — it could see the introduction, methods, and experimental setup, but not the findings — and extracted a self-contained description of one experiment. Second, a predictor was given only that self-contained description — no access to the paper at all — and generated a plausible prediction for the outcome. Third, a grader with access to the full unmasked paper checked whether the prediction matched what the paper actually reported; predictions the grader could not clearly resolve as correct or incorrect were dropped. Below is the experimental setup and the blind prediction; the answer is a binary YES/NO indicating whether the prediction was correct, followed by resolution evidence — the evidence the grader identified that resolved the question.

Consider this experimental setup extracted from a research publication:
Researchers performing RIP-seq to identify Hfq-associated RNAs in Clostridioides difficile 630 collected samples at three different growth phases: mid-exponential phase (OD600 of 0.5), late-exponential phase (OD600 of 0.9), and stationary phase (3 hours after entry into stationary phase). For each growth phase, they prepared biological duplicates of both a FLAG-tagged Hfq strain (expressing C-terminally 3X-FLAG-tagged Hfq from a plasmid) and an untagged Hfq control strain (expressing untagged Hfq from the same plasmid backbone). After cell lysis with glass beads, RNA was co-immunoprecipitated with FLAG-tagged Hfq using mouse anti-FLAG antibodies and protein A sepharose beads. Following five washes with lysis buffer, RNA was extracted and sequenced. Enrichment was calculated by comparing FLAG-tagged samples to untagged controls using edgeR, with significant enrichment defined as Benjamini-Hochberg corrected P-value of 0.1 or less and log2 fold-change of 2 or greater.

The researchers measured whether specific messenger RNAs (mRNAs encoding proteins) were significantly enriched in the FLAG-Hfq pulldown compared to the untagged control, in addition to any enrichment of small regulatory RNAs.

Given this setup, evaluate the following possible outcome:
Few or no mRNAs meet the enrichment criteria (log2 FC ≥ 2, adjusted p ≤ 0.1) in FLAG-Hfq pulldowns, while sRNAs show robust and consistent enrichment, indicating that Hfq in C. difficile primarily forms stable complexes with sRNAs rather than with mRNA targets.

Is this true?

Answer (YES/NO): NO